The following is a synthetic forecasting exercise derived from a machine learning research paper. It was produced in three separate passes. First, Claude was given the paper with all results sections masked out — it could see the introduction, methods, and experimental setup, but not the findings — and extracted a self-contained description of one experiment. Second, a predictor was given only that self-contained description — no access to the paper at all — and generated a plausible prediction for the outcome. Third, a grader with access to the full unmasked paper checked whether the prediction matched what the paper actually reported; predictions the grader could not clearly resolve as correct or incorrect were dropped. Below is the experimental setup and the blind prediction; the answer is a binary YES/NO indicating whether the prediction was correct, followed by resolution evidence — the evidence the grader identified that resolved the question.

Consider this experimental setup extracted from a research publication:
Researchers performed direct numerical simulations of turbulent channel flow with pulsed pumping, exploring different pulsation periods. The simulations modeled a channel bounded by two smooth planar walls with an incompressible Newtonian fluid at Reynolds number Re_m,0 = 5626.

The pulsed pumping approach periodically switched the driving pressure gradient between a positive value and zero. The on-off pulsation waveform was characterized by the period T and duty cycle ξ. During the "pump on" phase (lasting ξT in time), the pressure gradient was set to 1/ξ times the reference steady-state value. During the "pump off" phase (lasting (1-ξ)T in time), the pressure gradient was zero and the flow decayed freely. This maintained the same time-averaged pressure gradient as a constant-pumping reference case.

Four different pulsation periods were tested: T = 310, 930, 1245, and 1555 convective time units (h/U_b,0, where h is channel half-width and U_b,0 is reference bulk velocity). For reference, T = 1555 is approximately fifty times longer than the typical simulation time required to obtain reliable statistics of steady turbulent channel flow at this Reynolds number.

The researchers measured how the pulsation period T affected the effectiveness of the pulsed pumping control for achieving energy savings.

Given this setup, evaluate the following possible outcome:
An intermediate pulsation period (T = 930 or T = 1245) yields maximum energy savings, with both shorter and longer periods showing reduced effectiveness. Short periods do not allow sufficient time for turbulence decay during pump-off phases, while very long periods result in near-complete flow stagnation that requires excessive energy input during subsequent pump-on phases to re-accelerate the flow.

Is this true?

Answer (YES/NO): NO